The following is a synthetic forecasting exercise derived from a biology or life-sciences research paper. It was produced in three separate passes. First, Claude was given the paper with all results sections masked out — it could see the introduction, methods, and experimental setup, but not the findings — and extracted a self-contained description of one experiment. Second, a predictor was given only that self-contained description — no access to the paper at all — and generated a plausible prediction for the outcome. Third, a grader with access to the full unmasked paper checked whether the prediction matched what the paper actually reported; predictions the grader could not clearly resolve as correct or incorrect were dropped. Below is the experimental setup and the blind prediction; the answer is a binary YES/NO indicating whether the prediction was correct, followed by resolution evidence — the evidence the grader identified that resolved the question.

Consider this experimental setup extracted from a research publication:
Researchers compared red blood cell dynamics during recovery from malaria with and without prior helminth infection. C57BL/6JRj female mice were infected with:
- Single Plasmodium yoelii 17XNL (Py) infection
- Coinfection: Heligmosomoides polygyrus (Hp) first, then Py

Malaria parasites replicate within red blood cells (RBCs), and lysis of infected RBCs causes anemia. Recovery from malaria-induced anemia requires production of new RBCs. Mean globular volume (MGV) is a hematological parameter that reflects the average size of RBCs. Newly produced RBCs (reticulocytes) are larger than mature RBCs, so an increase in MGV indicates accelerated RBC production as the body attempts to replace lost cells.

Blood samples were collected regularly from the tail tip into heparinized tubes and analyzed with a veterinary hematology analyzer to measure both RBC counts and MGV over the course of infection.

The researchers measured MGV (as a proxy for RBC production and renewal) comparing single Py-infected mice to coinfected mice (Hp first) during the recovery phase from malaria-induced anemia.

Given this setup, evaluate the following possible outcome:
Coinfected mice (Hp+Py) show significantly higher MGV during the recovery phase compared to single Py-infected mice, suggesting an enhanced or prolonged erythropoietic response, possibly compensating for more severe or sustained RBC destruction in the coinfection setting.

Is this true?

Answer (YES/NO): NO